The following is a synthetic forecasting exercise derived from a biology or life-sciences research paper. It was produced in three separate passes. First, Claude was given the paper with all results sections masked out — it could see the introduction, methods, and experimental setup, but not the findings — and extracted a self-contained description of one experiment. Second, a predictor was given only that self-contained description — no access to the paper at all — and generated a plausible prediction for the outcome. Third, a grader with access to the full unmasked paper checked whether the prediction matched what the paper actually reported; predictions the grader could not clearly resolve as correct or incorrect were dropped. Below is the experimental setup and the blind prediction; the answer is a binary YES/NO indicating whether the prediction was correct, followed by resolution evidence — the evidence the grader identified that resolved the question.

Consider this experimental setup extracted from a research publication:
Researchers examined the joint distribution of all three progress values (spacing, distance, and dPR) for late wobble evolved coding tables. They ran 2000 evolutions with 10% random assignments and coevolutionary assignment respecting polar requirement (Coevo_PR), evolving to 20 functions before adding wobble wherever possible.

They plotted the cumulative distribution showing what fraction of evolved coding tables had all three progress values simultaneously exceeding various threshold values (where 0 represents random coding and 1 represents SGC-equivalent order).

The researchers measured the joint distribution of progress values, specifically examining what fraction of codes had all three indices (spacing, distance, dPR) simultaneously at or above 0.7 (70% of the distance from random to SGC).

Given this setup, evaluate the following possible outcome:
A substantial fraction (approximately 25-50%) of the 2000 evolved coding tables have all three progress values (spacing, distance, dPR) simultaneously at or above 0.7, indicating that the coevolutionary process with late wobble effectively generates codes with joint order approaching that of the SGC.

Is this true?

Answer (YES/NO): YES